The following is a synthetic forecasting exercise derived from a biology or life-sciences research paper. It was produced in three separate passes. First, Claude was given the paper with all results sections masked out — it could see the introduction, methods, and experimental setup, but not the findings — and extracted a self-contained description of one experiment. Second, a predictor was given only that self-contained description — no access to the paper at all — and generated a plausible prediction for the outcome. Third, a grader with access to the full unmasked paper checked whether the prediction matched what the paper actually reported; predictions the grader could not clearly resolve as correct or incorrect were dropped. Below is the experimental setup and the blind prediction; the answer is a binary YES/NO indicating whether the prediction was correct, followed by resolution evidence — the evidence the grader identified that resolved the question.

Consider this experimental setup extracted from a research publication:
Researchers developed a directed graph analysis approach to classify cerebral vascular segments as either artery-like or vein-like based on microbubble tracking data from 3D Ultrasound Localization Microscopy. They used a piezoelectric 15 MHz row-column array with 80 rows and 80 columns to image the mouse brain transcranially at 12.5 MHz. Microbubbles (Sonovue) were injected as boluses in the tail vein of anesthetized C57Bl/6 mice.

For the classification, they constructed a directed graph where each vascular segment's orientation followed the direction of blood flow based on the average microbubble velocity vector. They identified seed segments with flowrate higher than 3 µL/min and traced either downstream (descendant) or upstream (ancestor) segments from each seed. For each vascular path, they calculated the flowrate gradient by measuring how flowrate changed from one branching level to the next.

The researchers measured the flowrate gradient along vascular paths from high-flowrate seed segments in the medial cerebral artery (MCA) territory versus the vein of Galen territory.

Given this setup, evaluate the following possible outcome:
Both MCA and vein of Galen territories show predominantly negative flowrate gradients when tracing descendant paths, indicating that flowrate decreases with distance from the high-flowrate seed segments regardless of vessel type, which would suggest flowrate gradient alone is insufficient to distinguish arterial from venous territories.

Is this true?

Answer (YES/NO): NO